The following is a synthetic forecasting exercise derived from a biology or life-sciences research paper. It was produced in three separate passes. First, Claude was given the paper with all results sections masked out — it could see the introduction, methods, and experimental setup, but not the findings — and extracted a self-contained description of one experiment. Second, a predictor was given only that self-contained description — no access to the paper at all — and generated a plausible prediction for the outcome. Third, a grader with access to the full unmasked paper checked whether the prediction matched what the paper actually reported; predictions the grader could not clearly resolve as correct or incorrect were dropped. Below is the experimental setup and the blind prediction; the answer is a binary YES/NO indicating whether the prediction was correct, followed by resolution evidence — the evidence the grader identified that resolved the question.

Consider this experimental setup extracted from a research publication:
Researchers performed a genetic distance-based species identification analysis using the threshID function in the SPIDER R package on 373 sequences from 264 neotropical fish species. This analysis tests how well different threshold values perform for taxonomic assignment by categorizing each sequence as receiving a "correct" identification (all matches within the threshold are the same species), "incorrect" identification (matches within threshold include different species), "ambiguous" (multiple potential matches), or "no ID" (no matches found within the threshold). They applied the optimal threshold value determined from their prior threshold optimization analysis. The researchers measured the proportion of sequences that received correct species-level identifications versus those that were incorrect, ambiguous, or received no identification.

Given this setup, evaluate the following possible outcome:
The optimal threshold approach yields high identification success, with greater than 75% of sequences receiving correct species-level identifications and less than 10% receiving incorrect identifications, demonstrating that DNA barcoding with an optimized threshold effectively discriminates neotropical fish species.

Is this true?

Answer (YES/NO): NO